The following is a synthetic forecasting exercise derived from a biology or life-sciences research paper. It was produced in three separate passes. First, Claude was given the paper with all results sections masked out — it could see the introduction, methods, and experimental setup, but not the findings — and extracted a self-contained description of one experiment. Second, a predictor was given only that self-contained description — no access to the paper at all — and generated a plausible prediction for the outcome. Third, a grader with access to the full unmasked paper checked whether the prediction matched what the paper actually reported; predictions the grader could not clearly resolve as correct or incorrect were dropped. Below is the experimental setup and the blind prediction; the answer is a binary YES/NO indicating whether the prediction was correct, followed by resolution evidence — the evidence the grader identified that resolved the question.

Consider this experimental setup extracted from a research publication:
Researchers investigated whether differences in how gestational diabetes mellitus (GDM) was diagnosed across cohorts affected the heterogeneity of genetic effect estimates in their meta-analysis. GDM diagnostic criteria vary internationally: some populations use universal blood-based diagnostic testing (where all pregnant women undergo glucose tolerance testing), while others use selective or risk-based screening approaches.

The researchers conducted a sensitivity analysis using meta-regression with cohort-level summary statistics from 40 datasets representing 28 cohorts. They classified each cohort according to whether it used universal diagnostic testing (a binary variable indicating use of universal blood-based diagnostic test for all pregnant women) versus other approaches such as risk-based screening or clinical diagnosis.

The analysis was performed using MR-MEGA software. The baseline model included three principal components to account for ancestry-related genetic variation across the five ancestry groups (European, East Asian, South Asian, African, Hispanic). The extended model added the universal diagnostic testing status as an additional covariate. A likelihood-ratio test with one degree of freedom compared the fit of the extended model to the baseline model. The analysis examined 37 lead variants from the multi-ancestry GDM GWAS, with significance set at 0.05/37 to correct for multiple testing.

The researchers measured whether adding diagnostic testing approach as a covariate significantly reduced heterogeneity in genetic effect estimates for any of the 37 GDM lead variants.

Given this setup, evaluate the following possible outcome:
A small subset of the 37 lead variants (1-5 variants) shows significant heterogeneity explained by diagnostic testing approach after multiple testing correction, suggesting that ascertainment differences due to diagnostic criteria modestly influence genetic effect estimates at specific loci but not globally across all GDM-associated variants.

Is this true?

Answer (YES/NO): YES